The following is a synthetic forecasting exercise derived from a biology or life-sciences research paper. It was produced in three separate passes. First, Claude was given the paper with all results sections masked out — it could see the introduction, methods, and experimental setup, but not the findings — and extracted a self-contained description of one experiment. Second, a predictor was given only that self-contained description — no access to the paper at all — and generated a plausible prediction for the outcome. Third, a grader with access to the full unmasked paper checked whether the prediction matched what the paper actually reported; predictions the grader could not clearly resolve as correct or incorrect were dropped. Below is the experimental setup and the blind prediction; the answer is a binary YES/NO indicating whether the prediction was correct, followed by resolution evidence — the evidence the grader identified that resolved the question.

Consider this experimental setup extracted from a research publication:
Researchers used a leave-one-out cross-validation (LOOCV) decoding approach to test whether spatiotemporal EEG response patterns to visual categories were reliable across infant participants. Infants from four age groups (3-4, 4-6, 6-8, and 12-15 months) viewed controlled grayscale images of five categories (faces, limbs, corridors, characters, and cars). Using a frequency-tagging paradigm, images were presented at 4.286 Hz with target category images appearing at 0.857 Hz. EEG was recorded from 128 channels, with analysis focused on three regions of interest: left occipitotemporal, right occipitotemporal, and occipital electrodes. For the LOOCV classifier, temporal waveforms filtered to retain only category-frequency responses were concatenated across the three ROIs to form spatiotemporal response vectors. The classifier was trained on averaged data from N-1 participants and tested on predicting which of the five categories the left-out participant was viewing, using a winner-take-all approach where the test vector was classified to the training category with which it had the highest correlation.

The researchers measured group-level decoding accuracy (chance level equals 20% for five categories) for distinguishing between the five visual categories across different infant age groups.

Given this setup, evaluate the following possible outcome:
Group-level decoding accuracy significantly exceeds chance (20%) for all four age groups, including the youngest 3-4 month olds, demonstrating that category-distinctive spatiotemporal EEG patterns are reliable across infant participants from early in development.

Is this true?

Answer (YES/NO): NO